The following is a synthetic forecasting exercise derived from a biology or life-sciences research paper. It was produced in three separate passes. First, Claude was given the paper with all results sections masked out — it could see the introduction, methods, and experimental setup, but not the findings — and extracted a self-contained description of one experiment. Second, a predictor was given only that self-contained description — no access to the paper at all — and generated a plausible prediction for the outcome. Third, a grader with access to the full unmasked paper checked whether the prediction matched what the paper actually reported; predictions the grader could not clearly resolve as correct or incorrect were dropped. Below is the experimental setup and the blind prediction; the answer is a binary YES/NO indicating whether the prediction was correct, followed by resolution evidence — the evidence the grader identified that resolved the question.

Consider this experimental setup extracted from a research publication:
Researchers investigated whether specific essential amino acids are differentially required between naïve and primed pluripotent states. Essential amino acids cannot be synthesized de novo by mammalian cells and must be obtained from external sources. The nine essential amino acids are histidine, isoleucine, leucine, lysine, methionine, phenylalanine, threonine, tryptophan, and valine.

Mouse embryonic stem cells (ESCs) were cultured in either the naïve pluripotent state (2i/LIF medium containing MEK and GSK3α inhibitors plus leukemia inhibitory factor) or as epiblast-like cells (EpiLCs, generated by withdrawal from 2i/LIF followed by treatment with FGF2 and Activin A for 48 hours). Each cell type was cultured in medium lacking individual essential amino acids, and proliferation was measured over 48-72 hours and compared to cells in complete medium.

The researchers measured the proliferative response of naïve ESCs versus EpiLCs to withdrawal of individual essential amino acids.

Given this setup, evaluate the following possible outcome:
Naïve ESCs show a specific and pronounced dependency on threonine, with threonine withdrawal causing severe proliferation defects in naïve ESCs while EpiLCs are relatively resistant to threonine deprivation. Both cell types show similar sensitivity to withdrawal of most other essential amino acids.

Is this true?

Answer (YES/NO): NO